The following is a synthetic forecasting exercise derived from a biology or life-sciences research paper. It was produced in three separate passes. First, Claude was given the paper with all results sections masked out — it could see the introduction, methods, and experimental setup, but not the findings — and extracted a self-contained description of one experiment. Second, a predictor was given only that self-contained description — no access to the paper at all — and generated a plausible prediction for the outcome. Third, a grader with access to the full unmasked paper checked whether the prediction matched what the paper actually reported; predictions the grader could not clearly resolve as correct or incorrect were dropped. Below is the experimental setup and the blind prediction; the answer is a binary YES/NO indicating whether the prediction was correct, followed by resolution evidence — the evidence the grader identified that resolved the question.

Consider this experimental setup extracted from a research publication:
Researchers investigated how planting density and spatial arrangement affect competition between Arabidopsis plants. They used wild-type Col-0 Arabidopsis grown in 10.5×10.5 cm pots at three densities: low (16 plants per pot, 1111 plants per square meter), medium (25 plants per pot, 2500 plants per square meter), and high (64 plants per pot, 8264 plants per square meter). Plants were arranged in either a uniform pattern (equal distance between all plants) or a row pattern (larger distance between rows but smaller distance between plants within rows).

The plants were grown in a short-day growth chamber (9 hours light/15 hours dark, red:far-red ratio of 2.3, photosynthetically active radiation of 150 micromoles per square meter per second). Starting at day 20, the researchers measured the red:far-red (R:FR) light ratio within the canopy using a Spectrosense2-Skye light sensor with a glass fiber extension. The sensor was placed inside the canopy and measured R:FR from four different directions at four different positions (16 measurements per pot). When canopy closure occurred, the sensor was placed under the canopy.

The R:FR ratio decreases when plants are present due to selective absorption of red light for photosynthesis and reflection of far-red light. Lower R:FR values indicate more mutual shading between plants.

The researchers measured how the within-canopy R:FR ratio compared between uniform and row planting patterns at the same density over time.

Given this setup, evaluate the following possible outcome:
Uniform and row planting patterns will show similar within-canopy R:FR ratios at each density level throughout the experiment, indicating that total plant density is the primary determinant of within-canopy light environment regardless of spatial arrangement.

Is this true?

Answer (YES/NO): NO